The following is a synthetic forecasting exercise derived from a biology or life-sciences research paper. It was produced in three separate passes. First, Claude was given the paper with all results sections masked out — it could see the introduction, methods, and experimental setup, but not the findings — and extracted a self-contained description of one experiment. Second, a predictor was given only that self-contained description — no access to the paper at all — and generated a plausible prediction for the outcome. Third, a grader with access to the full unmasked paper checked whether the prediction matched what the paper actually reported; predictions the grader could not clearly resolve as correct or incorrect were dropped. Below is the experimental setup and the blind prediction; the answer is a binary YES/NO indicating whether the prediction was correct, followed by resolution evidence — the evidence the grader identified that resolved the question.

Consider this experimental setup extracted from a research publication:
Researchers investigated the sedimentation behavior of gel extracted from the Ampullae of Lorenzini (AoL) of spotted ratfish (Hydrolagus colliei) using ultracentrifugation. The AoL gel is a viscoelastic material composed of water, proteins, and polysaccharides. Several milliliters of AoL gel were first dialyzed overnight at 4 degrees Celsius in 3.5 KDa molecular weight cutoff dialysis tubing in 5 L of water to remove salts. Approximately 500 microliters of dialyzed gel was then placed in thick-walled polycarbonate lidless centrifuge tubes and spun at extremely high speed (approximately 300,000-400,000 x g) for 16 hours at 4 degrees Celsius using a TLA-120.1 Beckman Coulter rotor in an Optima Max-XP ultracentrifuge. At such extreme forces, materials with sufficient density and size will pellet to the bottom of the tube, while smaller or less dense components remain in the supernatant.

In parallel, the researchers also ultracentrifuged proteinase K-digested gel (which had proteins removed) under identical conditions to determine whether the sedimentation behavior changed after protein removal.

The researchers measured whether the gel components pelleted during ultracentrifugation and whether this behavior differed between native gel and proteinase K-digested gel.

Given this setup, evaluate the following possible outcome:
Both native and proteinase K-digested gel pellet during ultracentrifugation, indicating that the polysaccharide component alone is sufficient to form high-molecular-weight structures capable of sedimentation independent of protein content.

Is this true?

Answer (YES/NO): NO